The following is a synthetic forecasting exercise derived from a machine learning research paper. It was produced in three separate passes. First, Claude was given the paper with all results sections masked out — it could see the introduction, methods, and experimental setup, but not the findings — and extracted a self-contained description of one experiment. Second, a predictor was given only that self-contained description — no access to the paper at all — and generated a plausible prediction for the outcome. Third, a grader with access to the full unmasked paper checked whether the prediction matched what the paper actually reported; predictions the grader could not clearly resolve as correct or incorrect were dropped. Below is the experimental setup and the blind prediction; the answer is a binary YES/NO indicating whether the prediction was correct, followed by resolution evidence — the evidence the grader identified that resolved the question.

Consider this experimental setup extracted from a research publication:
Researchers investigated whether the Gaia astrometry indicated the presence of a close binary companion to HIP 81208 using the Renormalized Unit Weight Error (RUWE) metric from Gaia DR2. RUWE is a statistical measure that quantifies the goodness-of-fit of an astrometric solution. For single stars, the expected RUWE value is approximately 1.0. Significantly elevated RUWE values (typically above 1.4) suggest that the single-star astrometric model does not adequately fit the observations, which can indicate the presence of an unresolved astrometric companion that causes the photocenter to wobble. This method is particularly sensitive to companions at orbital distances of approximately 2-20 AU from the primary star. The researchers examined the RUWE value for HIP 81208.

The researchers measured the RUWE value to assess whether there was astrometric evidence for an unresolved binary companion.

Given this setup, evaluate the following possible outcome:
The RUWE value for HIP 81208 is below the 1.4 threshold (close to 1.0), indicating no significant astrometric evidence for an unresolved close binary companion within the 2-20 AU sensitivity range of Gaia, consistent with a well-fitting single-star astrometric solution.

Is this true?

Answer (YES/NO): YES